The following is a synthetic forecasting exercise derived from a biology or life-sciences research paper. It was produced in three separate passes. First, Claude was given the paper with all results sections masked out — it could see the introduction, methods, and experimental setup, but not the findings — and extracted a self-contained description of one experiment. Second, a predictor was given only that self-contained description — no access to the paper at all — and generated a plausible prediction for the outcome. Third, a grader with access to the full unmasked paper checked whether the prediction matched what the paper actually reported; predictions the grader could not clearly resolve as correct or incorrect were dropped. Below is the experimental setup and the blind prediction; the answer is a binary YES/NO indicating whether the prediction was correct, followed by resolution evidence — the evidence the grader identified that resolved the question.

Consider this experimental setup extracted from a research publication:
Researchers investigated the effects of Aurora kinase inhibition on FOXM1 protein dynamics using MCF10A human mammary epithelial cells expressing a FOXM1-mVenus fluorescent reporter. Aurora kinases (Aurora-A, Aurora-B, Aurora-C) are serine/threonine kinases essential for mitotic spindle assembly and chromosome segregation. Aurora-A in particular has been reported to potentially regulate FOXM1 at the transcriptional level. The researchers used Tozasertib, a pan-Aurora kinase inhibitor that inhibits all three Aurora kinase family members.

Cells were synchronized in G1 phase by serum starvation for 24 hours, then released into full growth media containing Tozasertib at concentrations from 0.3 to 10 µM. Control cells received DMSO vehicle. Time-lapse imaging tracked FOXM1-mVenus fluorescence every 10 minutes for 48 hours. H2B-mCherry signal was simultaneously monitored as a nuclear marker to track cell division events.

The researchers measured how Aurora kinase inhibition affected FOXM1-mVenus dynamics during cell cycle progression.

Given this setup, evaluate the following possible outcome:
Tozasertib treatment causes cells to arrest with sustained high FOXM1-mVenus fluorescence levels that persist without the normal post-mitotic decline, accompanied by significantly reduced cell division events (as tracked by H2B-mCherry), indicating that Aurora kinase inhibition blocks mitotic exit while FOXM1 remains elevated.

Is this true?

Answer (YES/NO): NO